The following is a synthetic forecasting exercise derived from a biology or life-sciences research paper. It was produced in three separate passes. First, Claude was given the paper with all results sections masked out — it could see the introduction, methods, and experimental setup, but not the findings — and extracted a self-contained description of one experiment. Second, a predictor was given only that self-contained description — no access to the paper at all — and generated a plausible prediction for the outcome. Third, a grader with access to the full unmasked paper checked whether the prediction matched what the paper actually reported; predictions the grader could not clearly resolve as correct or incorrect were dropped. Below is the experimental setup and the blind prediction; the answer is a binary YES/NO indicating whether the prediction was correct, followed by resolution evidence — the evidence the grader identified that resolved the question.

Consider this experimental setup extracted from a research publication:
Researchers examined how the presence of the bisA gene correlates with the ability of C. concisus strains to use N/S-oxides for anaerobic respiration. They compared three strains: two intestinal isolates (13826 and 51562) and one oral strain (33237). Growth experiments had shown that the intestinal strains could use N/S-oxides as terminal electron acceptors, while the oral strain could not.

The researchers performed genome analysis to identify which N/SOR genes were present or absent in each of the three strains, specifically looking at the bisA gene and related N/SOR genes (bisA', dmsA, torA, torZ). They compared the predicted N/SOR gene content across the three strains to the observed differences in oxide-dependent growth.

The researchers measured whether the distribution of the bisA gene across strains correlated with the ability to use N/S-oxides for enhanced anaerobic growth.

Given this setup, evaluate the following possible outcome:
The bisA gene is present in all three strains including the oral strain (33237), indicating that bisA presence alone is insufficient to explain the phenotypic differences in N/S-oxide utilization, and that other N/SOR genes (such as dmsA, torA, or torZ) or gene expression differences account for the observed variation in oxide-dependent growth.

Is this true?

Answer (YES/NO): NO